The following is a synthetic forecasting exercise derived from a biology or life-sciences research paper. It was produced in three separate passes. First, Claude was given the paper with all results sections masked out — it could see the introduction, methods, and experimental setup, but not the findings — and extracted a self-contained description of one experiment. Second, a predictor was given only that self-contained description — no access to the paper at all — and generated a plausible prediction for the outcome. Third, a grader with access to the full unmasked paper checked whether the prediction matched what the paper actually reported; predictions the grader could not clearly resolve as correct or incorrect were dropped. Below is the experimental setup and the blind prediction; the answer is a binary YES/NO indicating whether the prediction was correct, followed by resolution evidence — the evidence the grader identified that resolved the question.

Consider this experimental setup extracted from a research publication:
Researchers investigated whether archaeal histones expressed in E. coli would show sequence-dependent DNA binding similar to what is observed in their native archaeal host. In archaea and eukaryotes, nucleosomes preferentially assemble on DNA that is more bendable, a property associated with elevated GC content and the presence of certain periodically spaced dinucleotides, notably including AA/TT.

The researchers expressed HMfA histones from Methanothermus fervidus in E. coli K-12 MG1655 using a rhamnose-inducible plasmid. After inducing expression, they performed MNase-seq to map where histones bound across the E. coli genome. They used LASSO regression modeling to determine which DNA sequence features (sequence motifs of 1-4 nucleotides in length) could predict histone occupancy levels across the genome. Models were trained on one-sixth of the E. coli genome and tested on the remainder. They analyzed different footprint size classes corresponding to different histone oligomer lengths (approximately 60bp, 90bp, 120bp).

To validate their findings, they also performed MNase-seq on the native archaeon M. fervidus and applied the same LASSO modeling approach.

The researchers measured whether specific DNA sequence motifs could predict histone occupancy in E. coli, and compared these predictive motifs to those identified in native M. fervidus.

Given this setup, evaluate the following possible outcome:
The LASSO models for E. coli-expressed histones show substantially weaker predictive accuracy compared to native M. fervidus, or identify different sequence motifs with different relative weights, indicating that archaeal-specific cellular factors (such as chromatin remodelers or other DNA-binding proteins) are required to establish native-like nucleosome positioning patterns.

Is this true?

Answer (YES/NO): NO